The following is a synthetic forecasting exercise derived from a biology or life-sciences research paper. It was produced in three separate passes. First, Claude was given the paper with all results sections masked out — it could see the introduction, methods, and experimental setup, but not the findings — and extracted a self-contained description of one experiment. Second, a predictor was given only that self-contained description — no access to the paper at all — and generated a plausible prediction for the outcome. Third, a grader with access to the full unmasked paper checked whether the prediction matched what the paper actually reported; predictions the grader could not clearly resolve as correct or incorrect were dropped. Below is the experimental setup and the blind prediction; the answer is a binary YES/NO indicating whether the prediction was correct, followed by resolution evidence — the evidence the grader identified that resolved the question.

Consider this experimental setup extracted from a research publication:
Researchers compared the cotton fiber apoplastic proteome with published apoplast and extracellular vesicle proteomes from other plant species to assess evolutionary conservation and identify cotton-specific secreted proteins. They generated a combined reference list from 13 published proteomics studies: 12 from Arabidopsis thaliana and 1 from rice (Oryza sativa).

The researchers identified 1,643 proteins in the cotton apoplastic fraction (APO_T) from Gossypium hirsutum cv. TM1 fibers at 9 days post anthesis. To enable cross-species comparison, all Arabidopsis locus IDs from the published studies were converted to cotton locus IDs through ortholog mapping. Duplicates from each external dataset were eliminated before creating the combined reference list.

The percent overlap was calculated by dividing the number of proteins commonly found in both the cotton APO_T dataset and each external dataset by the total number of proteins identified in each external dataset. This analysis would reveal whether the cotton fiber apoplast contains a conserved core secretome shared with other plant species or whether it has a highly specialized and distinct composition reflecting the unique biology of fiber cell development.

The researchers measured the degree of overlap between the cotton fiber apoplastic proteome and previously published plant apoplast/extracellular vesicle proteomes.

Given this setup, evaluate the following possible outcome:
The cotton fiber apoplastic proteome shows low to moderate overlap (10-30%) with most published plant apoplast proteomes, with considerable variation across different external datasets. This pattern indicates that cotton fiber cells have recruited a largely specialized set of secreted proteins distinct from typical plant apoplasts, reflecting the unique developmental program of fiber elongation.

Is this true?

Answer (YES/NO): NO